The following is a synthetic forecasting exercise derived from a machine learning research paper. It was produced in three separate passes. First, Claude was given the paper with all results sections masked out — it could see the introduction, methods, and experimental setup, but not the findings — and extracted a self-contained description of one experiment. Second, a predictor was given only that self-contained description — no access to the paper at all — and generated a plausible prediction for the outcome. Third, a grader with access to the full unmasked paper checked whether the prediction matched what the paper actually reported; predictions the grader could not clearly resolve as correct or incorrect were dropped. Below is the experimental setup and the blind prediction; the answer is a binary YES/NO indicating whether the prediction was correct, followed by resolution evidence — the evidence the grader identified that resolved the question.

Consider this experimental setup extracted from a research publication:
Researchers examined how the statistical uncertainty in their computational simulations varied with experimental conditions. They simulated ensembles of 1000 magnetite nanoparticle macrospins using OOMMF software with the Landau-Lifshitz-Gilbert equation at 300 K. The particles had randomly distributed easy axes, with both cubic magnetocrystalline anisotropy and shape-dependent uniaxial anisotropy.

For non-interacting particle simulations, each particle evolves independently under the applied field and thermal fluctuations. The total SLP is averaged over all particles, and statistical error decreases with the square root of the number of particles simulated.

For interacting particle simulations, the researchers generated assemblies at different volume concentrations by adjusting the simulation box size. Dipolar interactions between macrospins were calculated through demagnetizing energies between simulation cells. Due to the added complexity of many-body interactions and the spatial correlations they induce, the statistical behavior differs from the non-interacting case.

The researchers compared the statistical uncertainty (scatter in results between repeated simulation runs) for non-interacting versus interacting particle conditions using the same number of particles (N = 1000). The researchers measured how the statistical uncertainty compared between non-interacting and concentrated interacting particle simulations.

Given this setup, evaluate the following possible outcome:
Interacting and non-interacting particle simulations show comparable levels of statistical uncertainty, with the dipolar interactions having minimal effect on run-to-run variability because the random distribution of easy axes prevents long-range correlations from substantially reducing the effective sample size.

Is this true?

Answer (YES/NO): NO